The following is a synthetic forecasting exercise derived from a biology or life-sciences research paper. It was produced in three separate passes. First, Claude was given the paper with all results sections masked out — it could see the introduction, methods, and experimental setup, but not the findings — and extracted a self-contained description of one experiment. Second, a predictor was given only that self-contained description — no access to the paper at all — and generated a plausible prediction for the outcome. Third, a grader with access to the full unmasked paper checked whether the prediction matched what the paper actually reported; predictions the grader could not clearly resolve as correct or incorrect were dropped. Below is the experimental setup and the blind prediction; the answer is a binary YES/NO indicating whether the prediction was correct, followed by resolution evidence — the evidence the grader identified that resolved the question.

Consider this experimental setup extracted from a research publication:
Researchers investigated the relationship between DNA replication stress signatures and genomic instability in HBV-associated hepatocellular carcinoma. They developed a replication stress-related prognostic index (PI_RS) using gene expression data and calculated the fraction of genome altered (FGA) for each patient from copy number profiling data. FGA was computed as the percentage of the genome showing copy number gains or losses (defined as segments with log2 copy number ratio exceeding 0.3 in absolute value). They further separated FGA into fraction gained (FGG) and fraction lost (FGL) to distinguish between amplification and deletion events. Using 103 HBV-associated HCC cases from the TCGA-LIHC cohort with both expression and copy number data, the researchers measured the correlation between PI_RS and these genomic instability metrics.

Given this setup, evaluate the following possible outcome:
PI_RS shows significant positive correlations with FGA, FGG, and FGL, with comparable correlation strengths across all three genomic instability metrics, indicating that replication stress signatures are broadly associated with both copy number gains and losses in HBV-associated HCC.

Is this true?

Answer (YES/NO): NO